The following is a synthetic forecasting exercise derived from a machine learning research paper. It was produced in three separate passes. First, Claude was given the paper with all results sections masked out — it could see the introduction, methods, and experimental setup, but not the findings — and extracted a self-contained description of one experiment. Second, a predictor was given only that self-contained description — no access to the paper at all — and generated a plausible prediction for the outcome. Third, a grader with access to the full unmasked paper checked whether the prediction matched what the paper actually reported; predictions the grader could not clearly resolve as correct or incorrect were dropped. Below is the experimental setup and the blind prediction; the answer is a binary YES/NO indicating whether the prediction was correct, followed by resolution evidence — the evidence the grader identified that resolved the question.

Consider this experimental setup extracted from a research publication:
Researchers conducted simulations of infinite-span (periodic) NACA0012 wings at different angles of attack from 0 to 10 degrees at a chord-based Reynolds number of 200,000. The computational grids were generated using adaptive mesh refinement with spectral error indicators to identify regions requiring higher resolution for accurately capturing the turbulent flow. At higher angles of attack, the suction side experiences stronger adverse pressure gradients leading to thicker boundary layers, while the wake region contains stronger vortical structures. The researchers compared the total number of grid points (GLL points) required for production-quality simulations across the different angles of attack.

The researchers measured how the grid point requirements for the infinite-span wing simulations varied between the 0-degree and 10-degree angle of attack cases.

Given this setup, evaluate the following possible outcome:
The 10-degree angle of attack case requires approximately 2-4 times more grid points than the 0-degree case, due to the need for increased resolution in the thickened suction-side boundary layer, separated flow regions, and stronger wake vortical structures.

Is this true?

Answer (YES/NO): NO